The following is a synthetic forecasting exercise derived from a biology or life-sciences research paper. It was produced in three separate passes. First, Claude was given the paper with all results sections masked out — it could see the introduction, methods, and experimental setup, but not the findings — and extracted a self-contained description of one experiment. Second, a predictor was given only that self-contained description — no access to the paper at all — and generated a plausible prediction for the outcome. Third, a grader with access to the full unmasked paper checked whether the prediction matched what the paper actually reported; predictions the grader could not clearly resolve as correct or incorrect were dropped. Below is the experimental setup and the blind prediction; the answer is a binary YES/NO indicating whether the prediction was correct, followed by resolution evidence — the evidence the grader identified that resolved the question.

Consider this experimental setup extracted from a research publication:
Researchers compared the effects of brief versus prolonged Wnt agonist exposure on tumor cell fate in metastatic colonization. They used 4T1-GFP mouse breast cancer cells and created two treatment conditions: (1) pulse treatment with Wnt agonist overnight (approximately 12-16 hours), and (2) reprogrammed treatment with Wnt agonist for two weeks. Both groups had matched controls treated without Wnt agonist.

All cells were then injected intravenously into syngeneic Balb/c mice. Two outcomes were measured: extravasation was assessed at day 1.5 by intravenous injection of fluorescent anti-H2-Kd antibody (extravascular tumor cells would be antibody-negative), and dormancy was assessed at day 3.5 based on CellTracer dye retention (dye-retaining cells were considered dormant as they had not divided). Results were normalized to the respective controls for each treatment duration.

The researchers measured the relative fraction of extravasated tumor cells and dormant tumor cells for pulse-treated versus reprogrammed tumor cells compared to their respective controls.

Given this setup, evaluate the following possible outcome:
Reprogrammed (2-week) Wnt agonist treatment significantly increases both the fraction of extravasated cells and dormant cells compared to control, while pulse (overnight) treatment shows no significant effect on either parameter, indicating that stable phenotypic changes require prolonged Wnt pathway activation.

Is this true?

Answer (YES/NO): YES